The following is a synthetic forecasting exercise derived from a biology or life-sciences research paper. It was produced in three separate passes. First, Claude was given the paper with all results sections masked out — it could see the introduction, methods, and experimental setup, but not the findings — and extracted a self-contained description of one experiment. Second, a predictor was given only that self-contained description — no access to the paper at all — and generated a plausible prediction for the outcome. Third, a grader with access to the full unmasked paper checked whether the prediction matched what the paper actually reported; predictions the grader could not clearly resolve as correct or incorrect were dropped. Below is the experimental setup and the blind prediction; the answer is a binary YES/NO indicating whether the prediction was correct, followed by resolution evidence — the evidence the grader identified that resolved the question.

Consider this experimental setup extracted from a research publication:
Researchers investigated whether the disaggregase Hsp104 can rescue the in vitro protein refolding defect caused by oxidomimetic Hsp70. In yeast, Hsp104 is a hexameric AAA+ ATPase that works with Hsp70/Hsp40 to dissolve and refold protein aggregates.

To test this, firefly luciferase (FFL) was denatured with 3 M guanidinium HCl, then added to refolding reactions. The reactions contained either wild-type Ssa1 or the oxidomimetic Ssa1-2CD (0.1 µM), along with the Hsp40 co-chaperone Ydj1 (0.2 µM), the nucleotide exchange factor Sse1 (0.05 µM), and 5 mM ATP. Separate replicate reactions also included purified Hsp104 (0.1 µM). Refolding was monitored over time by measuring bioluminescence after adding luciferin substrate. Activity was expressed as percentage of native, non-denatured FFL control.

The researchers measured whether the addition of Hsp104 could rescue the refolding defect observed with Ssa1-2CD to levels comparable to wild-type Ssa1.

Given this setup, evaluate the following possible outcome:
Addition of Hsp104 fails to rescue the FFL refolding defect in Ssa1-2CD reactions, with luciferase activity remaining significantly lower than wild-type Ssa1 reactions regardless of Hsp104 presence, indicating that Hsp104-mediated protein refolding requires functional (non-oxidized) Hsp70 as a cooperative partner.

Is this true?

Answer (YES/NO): YES